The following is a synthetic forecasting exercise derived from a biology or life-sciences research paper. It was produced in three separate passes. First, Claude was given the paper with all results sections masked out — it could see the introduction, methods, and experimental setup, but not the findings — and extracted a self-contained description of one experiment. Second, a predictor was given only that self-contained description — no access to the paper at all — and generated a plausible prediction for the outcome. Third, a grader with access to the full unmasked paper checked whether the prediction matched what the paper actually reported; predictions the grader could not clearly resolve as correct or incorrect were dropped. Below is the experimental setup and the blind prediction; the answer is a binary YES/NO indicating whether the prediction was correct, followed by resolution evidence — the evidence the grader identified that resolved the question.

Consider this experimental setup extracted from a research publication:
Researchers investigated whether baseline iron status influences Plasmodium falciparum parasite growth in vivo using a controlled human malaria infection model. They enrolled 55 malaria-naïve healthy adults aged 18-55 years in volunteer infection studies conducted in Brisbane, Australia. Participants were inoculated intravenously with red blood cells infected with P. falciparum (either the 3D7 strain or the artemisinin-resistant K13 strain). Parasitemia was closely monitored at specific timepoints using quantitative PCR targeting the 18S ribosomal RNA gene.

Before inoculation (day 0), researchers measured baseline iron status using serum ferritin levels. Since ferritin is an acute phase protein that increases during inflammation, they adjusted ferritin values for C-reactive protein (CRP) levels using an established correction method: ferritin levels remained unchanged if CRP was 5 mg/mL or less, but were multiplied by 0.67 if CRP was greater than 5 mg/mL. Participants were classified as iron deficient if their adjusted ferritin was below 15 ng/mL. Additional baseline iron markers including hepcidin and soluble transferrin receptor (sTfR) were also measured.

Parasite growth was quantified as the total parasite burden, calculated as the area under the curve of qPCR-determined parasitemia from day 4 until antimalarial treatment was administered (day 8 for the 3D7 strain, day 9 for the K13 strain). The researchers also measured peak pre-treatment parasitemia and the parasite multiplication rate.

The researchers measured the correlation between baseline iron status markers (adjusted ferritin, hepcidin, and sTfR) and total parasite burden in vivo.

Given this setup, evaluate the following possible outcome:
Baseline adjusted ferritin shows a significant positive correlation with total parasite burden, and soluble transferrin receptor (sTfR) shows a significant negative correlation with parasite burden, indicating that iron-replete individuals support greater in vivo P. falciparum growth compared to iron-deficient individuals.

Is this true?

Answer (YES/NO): NO